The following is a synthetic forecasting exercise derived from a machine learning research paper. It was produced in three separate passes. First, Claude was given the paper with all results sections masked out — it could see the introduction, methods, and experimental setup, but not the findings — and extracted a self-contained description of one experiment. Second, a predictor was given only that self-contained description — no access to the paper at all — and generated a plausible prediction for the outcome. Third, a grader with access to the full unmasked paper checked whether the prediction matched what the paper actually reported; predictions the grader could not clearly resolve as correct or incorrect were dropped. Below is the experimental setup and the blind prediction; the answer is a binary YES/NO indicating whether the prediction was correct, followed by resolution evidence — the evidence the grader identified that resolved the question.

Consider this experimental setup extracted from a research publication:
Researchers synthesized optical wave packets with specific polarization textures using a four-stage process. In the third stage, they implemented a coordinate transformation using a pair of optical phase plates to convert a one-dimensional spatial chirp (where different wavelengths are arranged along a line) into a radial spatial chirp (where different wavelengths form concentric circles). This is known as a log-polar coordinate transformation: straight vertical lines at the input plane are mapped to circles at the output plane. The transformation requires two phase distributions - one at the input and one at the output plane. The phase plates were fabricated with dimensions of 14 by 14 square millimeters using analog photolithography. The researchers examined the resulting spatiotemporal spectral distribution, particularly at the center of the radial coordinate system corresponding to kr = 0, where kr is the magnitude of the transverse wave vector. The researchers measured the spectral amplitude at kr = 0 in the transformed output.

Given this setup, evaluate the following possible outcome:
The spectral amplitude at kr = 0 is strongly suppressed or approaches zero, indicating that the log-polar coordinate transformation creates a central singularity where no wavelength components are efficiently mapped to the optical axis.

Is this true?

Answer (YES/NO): YES